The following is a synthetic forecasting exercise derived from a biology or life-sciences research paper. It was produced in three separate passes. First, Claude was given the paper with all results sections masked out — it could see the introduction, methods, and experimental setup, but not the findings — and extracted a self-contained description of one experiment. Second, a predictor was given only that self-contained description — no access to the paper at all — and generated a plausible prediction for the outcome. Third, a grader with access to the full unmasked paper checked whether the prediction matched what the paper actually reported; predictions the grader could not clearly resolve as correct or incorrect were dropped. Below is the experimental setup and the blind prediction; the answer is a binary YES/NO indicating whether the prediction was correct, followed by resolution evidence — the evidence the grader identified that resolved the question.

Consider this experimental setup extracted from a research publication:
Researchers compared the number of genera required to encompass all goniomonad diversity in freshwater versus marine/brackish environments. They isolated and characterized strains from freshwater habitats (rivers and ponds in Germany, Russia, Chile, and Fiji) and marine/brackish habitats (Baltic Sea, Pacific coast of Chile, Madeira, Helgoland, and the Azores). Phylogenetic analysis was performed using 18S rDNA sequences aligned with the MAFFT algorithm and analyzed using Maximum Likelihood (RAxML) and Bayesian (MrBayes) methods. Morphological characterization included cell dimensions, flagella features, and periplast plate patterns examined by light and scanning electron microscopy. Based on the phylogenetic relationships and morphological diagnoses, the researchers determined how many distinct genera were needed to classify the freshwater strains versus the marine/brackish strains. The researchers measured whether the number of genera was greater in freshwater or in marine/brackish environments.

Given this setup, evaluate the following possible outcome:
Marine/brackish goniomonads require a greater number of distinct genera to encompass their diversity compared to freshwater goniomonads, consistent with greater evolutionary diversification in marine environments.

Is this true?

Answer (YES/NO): YES